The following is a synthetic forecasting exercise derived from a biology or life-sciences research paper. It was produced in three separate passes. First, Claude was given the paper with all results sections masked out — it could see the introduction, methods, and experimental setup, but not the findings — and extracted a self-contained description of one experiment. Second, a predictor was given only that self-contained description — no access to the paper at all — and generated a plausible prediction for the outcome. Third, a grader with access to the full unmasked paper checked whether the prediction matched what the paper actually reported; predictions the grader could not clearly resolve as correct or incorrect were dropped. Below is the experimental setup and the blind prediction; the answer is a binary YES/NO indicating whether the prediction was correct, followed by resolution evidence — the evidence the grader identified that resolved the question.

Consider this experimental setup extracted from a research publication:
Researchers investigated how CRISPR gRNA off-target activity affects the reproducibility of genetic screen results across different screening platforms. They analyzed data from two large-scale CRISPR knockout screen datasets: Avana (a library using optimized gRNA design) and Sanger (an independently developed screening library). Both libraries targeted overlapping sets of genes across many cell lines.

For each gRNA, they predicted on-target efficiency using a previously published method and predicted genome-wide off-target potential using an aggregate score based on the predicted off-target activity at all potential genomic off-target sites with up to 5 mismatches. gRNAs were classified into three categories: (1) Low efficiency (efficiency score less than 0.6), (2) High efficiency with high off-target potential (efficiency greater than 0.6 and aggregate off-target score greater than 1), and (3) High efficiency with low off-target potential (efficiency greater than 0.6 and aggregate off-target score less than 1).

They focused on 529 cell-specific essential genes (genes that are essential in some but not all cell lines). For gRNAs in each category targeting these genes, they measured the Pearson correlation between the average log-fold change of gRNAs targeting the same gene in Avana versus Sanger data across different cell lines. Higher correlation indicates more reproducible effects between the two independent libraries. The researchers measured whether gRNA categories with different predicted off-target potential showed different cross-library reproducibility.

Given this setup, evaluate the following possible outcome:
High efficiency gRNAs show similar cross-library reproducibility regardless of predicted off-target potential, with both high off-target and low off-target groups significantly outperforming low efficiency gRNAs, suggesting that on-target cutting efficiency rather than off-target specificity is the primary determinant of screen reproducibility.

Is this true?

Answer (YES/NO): NO